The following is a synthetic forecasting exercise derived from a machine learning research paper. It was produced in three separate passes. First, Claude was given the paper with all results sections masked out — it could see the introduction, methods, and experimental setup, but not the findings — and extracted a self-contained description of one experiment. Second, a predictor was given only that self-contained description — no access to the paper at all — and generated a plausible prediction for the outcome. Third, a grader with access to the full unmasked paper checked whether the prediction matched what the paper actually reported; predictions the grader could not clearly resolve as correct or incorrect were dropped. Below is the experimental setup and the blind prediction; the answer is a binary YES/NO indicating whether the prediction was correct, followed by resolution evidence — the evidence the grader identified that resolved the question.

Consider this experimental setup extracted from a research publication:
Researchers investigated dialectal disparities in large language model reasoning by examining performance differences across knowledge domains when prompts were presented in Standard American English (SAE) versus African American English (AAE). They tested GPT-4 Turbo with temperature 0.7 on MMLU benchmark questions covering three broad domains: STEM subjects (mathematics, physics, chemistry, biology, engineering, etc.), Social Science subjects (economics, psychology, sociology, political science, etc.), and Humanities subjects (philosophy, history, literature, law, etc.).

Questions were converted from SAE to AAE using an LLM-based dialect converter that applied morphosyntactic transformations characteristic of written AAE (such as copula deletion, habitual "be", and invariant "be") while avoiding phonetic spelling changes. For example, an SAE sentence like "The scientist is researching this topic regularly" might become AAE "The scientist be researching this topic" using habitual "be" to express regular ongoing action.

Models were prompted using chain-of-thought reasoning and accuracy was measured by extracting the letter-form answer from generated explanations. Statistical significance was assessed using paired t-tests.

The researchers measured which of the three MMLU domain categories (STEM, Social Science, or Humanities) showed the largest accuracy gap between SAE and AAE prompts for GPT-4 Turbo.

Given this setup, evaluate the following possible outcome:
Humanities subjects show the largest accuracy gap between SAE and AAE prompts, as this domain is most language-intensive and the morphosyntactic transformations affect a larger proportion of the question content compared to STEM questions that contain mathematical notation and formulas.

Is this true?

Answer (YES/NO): NO